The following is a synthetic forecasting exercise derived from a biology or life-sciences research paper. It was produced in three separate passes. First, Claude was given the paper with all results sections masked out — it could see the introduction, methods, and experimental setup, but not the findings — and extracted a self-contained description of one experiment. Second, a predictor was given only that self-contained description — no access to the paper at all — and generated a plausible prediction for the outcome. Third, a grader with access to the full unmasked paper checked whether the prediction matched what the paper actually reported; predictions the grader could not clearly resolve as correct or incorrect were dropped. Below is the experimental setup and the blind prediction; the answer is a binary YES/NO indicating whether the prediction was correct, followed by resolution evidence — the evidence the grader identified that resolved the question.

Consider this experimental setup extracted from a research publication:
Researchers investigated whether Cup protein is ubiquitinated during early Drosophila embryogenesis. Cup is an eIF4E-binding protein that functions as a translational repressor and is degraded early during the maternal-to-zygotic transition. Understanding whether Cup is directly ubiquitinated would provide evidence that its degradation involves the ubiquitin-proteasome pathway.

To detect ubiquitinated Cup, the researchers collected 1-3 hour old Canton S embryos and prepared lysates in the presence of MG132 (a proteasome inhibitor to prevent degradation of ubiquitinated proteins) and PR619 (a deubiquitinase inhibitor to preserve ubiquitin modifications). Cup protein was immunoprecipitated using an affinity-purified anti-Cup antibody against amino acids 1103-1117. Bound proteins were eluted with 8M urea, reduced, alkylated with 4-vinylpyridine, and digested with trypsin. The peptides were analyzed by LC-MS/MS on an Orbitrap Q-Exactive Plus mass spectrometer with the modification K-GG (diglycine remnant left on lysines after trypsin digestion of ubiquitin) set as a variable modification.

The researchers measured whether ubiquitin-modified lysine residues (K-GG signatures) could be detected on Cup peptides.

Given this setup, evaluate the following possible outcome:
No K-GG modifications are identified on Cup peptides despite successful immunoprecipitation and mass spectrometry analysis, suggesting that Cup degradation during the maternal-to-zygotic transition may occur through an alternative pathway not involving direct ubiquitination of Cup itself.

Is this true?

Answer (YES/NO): NO